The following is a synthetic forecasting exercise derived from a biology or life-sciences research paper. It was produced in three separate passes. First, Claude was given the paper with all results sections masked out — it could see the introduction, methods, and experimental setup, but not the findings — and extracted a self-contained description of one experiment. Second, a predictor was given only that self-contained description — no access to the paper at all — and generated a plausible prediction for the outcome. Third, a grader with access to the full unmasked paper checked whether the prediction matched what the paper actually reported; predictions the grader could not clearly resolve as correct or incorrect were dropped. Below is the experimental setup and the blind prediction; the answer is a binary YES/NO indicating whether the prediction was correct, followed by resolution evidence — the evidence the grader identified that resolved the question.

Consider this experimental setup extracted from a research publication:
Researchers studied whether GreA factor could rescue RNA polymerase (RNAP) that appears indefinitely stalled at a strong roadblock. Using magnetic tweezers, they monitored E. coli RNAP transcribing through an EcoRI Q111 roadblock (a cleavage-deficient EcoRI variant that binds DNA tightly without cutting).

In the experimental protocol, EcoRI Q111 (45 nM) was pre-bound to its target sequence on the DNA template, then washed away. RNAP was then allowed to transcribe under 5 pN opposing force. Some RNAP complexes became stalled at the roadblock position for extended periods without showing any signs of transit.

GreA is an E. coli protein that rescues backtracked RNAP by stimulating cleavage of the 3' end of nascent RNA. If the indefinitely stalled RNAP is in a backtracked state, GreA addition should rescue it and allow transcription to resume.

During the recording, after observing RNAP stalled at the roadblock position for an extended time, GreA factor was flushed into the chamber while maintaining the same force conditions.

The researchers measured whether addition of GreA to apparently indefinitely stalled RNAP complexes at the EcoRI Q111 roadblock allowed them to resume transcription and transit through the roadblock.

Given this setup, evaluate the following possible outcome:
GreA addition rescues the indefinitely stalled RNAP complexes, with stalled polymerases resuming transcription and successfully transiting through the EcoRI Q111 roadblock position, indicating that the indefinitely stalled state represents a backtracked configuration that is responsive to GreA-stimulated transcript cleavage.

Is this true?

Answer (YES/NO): YES